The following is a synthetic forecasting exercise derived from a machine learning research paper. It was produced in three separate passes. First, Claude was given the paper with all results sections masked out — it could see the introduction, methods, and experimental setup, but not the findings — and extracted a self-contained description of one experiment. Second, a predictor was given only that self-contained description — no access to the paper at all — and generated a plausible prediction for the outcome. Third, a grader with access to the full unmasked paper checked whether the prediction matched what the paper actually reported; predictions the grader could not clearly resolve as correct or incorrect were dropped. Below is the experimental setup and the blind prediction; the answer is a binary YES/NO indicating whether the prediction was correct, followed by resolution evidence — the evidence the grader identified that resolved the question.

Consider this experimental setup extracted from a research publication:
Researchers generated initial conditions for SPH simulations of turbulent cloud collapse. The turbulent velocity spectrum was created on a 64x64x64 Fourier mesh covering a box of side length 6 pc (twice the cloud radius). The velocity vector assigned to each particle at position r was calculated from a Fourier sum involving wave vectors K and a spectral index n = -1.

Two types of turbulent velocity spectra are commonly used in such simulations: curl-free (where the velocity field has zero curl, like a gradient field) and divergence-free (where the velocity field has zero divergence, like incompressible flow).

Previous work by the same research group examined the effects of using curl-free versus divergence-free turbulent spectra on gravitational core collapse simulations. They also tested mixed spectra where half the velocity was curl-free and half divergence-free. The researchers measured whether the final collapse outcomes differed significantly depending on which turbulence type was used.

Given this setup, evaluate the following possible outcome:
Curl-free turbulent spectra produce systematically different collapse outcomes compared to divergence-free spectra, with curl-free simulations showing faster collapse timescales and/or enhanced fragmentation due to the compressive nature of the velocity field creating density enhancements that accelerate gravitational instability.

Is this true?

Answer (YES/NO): NO